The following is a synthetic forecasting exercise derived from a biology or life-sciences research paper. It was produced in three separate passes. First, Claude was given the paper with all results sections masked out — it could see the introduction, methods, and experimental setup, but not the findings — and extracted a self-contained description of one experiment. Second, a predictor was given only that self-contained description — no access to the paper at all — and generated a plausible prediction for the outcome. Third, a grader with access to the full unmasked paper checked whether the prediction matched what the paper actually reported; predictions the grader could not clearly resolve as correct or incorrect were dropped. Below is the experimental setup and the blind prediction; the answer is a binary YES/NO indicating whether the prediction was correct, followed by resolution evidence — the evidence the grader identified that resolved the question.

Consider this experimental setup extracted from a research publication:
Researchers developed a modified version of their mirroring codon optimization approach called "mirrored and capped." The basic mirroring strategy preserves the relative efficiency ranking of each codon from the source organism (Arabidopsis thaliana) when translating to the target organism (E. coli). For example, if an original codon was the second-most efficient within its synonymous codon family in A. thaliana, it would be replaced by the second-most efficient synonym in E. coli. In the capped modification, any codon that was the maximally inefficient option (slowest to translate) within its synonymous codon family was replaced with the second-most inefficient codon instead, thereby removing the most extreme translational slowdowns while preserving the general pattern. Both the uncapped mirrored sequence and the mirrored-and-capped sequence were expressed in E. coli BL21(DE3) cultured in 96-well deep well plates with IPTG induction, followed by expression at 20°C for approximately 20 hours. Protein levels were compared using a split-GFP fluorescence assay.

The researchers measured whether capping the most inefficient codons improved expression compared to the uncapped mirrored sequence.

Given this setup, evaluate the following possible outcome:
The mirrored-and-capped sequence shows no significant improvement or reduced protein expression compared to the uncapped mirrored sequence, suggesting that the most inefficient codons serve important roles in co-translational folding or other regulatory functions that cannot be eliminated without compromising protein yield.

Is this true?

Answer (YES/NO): YES